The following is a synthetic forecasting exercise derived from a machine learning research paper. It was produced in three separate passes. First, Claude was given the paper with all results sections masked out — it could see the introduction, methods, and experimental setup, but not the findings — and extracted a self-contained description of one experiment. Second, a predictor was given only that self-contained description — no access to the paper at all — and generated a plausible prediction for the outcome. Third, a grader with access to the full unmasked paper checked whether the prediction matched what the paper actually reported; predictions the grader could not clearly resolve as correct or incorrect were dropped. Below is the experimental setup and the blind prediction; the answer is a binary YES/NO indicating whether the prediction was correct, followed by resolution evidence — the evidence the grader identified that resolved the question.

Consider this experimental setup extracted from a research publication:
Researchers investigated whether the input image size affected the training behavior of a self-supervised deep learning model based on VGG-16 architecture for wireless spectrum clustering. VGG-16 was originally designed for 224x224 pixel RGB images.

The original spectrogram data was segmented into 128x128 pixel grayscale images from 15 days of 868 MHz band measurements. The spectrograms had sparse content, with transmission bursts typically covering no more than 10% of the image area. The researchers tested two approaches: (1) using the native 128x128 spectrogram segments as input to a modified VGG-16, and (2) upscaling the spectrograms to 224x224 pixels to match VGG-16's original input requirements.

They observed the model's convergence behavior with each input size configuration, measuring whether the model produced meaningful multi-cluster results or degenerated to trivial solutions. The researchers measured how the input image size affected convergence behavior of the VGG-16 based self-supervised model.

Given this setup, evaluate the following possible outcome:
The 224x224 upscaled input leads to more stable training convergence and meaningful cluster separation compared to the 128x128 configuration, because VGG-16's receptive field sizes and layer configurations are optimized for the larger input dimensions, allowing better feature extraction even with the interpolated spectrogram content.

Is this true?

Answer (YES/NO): YES